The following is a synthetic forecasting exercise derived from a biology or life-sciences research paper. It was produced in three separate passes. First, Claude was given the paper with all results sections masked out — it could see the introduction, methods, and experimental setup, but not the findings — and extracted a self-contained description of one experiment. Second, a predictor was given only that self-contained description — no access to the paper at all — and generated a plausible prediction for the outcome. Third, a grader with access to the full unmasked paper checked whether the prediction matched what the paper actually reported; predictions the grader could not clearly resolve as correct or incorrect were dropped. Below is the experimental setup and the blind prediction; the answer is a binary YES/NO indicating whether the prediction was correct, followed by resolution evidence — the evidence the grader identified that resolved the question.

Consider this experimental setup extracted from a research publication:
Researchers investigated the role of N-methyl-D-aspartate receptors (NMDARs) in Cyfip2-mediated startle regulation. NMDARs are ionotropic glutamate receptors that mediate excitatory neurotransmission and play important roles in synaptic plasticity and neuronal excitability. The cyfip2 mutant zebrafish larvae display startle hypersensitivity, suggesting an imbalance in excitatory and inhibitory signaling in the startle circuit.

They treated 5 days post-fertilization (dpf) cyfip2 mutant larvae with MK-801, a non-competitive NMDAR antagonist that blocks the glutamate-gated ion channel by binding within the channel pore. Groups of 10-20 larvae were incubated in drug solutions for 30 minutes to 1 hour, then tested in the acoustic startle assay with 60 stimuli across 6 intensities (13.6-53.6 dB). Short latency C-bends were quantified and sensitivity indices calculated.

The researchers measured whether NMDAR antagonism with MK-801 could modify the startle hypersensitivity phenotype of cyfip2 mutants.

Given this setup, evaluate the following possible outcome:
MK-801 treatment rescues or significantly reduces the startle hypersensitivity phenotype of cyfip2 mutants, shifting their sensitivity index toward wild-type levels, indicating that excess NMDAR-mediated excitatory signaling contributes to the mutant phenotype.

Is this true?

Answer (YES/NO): NO